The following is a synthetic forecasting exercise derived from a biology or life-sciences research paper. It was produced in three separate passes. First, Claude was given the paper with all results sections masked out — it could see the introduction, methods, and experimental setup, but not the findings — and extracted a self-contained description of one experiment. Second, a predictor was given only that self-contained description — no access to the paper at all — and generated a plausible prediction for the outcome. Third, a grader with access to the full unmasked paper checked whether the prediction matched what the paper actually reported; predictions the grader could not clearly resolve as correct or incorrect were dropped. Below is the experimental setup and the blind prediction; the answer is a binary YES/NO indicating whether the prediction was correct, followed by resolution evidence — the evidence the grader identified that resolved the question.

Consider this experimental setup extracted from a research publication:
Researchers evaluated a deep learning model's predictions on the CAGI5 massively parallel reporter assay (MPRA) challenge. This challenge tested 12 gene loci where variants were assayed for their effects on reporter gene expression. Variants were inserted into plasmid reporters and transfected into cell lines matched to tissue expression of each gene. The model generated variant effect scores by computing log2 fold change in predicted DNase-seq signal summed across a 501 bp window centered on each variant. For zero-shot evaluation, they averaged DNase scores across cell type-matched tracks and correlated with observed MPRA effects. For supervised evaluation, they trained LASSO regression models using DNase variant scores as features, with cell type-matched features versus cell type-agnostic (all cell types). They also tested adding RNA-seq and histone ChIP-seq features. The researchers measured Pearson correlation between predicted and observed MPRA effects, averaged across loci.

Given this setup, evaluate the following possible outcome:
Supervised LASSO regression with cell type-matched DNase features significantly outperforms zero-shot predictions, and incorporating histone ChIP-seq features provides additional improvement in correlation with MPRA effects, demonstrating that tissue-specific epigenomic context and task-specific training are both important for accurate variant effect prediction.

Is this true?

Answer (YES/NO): NO